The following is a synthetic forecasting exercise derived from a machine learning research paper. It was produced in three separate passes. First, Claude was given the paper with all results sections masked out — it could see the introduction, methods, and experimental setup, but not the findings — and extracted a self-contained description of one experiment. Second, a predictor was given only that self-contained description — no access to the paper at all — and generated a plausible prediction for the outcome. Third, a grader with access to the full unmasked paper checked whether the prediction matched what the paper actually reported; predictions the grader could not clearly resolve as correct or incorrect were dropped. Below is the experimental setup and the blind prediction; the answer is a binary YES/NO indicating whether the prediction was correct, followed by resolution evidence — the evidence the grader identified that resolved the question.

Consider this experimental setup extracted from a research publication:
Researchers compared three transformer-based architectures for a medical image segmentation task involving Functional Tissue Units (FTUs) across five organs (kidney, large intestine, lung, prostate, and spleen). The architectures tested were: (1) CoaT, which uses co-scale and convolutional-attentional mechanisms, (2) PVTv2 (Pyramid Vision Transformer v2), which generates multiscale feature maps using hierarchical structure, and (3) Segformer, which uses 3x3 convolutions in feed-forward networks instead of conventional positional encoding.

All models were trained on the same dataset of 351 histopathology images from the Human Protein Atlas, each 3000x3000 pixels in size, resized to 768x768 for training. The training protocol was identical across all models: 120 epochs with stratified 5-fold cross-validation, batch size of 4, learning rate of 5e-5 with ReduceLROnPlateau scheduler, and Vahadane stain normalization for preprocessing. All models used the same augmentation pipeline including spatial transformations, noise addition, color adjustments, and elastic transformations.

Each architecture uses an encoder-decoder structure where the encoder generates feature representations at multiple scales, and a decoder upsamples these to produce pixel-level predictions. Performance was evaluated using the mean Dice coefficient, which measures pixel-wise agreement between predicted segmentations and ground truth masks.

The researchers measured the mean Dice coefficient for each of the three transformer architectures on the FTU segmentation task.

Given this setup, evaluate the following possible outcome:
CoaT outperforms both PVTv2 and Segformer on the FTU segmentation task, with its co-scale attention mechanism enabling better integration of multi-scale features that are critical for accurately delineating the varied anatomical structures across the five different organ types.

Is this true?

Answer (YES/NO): YES